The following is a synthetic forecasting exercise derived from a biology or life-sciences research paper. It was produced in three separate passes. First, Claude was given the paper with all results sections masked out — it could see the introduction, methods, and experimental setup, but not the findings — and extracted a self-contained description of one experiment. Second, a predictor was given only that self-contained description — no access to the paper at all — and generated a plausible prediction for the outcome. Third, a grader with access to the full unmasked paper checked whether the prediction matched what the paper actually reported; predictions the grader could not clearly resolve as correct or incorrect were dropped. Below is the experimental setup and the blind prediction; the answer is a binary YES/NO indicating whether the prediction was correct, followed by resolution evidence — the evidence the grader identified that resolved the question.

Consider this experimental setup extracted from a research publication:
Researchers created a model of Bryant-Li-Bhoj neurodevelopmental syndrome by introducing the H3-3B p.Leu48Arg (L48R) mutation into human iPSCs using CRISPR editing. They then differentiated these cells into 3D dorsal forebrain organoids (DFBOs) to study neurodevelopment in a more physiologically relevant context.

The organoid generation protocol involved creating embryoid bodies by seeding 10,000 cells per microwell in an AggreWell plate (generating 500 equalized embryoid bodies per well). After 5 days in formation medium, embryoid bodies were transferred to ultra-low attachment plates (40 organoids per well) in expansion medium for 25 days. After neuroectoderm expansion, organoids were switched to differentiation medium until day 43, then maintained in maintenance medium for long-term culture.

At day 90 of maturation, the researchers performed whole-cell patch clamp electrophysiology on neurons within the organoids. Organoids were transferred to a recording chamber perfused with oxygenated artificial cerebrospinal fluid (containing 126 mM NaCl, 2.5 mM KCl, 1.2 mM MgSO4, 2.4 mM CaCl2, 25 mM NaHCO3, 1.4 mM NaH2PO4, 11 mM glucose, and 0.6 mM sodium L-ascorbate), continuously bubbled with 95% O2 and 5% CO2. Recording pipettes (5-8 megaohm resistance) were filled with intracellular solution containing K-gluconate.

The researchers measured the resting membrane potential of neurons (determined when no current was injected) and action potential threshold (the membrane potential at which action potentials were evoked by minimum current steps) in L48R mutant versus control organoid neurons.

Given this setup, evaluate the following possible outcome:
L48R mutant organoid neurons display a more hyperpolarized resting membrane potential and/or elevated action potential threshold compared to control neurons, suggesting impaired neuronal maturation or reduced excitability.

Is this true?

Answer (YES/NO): NO